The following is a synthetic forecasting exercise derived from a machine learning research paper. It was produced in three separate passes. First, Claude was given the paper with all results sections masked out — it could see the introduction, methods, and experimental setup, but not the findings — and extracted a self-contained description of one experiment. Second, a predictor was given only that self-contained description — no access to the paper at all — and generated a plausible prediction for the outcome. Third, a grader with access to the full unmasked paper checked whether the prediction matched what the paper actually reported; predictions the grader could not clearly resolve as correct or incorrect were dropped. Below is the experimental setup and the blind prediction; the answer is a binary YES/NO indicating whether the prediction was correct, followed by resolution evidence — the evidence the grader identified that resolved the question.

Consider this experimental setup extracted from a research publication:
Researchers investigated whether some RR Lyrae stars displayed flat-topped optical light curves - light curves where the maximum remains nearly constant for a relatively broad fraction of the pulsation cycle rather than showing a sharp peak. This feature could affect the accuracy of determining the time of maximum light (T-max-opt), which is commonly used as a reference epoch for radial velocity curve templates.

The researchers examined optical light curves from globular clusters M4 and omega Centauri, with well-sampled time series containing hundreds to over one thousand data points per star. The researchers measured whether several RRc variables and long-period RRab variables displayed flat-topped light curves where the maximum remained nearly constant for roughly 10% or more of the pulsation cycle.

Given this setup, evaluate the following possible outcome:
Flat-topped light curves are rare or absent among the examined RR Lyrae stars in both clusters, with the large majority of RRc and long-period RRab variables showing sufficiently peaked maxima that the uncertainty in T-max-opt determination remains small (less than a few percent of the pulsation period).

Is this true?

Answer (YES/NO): NO